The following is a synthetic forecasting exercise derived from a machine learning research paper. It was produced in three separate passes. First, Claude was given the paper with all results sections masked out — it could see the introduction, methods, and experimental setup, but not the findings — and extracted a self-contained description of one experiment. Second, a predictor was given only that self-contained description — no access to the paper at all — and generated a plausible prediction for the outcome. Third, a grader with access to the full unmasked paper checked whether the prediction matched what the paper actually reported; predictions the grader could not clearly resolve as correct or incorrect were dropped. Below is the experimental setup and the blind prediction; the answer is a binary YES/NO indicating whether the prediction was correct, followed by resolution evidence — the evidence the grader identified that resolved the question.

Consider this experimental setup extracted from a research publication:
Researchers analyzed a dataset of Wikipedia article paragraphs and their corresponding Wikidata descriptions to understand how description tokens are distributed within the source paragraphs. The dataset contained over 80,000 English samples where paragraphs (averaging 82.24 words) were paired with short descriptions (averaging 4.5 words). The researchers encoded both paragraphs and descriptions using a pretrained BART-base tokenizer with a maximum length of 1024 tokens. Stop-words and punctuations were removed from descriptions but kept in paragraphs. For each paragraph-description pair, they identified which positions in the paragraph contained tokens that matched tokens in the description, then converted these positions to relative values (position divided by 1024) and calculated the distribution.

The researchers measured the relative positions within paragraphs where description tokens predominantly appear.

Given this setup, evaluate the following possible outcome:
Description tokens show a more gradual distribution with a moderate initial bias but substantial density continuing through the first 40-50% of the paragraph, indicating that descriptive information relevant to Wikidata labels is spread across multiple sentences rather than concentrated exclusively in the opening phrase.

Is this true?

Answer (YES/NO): NO